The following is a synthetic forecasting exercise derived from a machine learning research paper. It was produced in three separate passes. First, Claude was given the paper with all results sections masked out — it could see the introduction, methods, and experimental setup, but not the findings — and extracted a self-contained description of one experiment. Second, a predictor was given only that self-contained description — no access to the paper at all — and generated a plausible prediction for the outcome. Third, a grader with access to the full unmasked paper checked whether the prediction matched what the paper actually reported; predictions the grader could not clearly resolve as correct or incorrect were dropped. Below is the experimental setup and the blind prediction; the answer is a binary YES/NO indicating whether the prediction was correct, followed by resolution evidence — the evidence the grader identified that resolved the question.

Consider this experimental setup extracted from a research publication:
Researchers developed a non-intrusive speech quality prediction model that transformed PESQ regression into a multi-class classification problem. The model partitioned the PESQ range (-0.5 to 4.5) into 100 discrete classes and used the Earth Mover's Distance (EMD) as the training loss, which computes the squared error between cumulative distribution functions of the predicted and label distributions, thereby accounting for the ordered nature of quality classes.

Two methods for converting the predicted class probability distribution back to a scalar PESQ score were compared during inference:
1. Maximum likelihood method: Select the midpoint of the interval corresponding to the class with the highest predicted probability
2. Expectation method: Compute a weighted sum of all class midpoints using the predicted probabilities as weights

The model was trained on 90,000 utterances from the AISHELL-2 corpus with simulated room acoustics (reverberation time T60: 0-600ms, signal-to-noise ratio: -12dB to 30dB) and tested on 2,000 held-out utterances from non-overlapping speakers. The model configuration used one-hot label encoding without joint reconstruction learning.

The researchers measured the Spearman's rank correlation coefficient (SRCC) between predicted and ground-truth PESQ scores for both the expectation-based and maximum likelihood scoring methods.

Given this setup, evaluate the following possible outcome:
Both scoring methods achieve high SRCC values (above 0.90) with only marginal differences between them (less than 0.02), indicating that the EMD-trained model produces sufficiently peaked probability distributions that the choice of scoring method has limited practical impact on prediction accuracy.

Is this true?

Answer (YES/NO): YES